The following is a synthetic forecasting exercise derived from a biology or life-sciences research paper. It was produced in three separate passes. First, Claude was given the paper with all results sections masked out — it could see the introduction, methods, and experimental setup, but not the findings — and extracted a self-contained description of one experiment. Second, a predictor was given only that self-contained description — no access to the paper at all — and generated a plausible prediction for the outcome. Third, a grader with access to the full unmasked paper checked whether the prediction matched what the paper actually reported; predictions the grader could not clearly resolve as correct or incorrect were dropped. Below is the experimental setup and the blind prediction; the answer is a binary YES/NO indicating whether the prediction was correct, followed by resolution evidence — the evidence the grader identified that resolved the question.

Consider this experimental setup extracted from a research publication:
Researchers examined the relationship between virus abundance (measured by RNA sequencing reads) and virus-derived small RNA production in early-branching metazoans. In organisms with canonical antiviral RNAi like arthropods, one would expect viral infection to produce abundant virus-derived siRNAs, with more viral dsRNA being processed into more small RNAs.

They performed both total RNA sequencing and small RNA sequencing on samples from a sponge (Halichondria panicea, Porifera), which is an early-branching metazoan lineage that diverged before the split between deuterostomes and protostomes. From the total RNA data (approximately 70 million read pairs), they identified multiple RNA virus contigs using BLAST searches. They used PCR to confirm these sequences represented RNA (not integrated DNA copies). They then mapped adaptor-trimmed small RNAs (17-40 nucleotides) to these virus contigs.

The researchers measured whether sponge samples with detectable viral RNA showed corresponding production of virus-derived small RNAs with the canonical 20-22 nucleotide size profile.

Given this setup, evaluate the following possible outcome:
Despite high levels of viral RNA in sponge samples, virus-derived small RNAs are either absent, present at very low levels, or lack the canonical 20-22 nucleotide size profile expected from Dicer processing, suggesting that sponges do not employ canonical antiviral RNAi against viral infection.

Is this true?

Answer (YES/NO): YES